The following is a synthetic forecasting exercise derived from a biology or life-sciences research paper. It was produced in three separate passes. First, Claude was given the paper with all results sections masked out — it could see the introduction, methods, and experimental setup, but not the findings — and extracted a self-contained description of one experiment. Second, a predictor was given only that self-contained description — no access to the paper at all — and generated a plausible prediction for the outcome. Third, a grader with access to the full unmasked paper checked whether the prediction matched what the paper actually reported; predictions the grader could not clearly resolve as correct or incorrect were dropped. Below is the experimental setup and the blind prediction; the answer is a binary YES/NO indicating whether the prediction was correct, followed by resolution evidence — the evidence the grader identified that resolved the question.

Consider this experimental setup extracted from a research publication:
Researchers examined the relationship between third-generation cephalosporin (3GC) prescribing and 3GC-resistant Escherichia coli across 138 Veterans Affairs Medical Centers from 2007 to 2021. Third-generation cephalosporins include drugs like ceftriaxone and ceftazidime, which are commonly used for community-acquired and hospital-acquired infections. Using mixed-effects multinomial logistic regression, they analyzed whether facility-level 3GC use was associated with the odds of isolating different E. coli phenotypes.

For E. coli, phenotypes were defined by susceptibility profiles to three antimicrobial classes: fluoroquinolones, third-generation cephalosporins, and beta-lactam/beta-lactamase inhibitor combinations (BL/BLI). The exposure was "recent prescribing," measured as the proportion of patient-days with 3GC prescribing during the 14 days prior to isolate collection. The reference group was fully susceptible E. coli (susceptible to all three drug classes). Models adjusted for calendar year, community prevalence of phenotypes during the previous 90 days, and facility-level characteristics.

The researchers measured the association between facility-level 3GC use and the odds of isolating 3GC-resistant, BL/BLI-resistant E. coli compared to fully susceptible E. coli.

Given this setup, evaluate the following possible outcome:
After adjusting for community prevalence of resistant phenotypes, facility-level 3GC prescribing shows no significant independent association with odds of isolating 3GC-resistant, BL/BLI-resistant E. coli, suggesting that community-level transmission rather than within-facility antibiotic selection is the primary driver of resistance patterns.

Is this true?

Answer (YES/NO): NO